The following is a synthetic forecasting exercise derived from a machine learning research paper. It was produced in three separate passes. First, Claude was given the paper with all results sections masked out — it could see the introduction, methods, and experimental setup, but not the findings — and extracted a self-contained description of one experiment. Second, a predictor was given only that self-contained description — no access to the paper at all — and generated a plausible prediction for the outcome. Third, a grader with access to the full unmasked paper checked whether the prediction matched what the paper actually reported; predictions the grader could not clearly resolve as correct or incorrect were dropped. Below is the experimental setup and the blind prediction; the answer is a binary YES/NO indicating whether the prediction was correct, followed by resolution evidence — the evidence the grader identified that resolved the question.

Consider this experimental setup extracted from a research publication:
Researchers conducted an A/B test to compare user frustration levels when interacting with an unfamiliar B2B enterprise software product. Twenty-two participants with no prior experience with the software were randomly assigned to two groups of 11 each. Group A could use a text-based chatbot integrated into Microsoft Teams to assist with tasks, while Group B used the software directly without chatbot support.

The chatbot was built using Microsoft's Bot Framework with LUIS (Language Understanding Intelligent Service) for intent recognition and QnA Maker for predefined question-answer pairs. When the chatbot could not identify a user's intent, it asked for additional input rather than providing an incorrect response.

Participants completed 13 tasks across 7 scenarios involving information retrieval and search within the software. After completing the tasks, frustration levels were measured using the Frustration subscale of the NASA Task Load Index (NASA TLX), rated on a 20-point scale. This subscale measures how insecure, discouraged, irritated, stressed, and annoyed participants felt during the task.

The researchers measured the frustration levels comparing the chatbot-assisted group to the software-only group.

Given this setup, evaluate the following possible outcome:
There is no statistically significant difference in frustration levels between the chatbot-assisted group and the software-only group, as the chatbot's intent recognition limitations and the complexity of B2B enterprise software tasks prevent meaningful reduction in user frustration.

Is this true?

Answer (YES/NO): NO